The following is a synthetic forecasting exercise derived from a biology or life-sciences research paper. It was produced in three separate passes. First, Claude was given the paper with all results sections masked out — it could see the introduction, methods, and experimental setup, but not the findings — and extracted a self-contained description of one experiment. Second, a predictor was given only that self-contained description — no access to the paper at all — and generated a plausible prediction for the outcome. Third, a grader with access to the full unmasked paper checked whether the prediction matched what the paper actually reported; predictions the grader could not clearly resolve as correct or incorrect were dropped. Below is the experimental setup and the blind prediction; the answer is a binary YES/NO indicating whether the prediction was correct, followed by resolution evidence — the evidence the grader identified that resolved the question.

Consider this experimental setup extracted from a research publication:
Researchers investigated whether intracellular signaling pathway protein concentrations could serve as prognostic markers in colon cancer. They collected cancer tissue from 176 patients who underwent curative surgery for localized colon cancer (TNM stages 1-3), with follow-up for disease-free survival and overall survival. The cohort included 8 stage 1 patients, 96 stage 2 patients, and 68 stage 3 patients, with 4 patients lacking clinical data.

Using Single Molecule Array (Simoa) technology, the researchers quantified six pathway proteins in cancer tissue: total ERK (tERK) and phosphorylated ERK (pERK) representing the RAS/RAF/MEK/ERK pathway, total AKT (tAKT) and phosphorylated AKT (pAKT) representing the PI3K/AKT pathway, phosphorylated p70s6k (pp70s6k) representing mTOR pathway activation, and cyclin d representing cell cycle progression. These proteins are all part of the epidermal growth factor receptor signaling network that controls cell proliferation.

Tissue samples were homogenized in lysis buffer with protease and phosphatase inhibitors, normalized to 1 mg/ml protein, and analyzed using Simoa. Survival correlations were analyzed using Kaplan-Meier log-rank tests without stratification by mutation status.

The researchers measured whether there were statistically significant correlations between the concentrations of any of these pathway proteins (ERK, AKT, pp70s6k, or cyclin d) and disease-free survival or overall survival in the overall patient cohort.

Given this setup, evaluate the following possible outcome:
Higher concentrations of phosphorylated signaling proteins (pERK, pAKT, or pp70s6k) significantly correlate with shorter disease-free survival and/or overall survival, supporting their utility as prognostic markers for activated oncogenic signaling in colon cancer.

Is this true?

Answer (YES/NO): NO